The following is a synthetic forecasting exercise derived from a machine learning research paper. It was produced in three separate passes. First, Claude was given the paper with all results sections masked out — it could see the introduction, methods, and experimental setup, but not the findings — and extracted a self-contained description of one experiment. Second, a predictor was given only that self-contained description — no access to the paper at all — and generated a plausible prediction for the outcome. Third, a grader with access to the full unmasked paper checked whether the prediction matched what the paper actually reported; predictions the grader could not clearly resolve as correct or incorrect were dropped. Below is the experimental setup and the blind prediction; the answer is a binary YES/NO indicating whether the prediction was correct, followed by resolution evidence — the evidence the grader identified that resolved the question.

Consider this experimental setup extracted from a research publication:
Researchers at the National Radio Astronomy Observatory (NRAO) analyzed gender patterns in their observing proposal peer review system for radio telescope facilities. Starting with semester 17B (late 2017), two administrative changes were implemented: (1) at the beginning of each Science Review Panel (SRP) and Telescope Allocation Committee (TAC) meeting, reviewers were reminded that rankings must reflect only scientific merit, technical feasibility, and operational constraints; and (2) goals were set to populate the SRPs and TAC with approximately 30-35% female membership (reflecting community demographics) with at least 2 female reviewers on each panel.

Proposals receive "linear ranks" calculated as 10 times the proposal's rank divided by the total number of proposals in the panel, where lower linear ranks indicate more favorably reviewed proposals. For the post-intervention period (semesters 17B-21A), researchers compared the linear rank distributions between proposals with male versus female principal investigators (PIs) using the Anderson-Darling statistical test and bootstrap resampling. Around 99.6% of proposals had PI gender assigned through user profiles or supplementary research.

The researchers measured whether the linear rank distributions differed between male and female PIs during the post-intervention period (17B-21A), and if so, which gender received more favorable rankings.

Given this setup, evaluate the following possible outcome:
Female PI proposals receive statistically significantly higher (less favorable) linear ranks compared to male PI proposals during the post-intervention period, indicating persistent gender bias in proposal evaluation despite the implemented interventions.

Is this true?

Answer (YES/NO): NO